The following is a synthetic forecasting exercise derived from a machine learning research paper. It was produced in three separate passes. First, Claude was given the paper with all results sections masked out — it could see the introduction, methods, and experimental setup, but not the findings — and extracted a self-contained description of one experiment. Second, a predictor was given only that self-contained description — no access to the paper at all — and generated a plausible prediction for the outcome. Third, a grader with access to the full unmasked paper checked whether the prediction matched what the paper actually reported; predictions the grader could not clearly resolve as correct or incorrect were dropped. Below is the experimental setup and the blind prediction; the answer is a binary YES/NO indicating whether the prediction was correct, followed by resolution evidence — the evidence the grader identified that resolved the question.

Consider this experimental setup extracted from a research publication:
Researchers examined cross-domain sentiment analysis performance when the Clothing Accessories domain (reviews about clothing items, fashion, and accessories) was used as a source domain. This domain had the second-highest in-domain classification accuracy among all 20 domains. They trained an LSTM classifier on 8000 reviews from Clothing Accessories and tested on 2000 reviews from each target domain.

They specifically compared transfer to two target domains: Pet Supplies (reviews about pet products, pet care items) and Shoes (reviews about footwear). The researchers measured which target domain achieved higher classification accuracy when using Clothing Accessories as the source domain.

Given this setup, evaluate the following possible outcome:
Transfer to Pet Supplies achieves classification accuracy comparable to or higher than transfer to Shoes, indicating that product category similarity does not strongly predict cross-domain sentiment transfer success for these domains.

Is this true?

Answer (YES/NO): NO